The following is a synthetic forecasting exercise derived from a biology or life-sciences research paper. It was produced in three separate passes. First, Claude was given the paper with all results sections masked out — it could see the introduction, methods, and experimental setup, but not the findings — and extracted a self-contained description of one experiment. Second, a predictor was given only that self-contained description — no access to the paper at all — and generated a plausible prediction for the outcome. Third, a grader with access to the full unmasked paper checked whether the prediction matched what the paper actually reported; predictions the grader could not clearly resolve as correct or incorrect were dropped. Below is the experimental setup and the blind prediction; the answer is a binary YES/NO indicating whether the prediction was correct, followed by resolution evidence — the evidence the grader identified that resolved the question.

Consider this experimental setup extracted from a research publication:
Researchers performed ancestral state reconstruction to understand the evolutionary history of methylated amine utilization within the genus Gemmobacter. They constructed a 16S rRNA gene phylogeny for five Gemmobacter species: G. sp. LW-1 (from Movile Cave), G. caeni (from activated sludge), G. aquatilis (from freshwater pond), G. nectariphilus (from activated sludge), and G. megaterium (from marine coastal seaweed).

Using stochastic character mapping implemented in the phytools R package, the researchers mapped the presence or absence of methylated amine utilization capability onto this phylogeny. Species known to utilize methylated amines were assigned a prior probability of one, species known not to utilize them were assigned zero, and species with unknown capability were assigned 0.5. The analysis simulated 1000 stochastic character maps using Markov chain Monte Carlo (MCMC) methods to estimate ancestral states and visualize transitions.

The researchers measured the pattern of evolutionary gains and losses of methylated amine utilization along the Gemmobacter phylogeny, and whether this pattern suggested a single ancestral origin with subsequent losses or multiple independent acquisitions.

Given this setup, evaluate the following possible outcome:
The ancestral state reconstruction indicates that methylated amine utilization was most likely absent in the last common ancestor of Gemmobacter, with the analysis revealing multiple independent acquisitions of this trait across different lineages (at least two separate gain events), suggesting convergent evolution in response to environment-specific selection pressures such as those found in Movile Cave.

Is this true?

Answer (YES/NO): NO